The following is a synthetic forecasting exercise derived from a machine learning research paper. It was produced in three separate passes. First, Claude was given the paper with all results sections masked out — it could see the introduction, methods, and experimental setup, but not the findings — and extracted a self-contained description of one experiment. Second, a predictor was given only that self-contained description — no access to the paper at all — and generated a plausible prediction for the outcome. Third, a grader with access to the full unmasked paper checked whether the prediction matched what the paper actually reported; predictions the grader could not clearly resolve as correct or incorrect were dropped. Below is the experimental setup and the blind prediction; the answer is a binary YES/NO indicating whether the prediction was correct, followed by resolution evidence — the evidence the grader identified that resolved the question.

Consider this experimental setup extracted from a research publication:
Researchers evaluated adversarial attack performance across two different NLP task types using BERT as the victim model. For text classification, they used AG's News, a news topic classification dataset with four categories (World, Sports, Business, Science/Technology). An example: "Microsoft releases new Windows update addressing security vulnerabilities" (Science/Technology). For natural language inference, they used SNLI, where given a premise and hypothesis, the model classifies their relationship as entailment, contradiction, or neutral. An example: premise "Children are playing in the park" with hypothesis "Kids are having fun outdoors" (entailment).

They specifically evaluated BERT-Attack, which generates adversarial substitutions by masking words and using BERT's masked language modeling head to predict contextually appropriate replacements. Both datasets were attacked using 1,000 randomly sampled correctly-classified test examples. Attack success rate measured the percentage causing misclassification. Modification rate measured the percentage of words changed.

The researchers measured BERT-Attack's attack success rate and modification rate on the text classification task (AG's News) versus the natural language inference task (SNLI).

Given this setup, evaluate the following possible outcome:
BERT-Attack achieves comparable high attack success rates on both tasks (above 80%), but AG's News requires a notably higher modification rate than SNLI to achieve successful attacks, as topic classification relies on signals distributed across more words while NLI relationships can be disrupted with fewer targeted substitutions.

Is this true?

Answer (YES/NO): NO